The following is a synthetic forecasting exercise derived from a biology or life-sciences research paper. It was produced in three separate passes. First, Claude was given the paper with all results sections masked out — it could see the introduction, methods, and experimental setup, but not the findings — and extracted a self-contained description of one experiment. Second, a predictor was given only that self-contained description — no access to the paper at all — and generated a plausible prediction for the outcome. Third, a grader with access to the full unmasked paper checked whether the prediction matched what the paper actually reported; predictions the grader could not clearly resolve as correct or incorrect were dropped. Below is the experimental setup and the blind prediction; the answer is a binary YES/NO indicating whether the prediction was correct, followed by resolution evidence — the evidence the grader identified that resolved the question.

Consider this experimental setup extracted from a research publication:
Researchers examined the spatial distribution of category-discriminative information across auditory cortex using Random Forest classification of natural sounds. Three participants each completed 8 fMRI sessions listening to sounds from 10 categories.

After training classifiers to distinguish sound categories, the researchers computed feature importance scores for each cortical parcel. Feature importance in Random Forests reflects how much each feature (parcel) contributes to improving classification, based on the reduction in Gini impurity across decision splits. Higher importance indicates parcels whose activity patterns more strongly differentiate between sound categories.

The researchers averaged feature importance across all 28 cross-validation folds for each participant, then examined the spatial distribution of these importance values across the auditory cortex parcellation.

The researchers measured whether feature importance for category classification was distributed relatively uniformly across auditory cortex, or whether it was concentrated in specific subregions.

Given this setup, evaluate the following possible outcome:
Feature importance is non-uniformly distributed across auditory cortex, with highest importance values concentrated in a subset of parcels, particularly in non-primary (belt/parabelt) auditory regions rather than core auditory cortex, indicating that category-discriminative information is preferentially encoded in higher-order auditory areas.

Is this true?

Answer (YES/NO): NO